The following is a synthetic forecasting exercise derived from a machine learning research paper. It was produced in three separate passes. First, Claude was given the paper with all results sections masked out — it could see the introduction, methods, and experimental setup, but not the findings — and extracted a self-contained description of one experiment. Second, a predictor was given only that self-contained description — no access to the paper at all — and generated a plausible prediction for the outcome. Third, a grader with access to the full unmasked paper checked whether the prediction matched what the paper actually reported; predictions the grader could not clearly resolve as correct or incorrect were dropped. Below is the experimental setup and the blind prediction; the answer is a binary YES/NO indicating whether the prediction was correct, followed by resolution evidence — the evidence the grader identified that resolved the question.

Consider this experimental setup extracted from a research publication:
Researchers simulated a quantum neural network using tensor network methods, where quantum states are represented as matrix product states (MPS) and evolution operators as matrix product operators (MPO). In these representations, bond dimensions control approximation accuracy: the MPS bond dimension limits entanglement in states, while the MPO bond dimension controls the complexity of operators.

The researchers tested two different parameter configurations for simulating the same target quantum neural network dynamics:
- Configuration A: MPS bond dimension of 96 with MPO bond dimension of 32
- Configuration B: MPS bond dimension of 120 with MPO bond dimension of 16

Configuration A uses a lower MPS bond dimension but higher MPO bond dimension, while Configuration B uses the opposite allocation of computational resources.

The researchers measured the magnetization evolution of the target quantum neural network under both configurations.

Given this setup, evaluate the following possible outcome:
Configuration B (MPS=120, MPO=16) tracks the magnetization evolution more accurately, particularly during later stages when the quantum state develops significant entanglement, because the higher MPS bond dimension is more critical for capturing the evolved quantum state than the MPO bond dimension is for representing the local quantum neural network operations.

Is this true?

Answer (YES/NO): NO